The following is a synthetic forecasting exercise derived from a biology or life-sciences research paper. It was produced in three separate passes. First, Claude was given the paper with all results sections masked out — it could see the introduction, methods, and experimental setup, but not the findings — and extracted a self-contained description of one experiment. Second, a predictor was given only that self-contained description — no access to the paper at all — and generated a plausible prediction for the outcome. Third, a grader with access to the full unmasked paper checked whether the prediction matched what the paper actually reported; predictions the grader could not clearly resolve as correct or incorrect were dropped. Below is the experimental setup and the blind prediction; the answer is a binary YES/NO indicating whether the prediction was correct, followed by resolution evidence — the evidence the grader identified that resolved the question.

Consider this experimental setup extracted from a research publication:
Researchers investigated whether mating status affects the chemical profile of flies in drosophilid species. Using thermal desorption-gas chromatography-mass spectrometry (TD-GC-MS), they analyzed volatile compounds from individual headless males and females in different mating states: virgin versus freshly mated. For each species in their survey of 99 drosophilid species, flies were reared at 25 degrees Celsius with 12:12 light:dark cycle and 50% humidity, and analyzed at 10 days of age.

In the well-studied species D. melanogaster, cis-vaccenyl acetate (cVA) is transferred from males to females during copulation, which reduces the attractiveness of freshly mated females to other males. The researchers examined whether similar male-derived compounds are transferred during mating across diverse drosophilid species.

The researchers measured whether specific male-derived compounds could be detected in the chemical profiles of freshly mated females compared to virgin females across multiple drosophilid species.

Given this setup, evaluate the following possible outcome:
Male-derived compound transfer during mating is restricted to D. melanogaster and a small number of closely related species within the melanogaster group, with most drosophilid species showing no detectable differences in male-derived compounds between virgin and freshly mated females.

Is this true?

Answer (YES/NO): NO